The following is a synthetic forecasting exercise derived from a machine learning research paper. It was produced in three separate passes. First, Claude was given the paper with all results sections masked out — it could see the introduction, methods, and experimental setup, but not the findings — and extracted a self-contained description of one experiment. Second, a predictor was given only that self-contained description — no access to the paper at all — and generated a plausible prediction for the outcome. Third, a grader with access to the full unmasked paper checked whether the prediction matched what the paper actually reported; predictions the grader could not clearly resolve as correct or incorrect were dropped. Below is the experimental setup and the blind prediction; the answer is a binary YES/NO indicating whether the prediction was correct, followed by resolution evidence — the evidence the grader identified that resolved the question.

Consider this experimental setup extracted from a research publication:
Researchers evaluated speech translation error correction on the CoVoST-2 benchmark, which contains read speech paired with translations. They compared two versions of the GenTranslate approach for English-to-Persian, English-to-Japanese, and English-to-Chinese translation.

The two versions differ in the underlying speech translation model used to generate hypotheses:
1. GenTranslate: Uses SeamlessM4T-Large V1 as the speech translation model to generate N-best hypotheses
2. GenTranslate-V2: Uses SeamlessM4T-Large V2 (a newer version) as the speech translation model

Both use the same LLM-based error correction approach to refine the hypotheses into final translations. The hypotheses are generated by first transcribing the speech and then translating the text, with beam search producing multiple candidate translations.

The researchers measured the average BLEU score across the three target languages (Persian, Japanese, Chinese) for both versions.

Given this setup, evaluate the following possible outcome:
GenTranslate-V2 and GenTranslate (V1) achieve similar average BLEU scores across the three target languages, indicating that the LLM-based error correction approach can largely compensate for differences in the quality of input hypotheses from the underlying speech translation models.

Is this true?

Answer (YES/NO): YES